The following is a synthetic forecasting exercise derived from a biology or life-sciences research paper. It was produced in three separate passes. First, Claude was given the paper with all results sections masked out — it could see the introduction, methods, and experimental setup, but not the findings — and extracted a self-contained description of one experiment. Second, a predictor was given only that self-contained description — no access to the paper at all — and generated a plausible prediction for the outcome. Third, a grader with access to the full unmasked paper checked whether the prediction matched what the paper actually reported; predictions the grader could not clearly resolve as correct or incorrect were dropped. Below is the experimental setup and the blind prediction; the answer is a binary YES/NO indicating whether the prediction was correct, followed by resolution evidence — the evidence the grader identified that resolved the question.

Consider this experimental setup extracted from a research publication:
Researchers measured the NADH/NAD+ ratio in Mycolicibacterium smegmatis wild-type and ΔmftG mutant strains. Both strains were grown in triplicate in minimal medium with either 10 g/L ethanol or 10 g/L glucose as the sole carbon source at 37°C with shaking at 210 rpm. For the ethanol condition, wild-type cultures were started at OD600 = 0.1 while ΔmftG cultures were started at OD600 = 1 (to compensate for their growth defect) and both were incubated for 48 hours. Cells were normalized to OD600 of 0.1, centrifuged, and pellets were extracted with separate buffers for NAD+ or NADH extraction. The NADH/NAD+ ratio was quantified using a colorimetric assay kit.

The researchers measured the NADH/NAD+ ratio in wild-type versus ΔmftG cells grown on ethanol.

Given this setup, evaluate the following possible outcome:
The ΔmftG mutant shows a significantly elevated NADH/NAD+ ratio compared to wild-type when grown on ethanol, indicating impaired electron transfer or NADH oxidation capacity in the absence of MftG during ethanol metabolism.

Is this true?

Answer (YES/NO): NO